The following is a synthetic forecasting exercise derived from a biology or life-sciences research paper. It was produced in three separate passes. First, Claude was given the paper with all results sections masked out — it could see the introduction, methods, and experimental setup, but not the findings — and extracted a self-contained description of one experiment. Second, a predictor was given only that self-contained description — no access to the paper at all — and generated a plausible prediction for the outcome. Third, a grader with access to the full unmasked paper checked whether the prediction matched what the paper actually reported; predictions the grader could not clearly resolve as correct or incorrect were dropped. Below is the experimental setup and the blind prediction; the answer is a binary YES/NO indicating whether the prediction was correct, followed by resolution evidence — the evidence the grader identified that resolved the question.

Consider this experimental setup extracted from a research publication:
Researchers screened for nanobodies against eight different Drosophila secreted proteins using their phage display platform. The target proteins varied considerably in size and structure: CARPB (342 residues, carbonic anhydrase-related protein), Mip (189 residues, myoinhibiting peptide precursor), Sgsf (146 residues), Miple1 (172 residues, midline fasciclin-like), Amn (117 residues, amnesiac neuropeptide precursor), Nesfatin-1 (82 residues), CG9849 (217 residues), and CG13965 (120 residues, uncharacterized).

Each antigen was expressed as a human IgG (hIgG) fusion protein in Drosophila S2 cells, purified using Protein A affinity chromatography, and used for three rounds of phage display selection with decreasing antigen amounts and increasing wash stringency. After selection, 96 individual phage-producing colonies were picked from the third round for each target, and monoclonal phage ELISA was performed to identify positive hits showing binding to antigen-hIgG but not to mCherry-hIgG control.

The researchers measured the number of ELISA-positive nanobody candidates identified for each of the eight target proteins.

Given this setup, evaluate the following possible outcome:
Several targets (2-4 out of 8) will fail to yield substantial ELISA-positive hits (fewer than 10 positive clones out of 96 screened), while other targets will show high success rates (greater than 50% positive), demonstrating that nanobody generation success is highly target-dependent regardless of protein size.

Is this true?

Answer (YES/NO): YES